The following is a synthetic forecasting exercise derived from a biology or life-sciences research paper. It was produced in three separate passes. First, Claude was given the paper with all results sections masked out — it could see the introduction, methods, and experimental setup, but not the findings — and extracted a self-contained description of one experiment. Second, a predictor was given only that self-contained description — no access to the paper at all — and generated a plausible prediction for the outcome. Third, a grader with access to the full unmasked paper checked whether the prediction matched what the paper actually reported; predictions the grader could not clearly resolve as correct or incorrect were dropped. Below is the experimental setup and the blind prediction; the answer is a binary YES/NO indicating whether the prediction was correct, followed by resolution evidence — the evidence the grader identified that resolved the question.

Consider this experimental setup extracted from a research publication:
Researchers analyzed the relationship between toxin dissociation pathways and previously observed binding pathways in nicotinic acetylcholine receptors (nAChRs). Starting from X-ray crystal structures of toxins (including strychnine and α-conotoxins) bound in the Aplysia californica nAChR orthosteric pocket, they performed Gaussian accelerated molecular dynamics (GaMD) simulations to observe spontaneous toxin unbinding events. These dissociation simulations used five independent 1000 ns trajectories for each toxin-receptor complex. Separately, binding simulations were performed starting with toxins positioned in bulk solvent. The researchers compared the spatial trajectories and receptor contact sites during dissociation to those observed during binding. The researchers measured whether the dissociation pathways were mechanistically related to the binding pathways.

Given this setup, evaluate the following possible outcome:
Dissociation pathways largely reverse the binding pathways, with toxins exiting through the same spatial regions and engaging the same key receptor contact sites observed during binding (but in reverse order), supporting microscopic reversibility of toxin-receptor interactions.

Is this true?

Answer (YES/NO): YES